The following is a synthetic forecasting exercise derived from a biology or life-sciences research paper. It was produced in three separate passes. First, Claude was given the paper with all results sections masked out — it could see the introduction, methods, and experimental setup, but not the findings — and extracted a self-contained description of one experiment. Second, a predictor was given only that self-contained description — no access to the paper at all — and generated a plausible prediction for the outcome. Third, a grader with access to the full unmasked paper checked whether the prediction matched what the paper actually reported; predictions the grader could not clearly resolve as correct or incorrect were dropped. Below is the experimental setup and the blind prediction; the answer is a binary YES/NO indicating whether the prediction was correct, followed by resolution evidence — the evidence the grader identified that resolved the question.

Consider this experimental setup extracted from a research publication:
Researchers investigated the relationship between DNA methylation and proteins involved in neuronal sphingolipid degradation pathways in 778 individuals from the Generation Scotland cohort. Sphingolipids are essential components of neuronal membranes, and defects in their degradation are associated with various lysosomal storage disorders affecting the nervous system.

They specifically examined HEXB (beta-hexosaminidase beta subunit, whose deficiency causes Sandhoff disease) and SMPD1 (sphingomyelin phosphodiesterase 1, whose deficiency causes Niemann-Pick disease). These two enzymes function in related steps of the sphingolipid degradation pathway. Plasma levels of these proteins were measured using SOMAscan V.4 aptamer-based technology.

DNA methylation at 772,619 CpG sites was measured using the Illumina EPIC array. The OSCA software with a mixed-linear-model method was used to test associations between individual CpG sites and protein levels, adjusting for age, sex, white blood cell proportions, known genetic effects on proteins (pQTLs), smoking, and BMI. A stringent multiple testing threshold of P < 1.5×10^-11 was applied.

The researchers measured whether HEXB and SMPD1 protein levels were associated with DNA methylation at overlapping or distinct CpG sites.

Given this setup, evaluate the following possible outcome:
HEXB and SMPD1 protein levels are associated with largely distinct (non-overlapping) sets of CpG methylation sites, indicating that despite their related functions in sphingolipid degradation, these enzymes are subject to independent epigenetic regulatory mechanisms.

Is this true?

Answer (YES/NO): NO